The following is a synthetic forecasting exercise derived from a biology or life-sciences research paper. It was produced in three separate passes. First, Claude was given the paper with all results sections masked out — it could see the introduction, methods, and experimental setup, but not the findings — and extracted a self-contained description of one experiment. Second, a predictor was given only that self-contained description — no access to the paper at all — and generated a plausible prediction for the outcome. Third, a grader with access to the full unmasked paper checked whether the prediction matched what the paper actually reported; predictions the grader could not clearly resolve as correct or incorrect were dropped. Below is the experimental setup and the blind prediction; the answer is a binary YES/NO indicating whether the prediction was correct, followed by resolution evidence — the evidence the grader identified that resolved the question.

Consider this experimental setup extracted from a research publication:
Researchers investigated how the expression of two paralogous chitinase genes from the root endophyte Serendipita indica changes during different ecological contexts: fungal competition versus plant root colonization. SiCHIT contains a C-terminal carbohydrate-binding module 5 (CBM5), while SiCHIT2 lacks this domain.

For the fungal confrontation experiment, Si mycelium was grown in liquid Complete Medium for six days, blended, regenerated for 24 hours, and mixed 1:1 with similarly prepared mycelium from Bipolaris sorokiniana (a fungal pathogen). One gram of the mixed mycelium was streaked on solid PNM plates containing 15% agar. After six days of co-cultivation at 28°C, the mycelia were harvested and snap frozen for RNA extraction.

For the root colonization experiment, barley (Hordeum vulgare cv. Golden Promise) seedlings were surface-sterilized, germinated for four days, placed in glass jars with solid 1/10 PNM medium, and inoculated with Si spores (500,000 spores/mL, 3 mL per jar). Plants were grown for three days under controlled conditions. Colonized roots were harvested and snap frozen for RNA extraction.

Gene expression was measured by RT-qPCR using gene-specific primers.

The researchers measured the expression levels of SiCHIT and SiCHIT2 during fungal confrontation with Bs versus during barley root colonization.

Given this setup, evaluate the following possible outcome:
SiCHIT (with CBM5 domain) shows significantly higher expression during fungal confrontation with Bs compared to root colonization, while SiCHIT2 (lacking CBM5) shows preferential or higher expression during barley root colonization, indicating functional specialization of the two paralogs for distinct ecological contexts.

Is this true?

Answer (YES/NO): YES